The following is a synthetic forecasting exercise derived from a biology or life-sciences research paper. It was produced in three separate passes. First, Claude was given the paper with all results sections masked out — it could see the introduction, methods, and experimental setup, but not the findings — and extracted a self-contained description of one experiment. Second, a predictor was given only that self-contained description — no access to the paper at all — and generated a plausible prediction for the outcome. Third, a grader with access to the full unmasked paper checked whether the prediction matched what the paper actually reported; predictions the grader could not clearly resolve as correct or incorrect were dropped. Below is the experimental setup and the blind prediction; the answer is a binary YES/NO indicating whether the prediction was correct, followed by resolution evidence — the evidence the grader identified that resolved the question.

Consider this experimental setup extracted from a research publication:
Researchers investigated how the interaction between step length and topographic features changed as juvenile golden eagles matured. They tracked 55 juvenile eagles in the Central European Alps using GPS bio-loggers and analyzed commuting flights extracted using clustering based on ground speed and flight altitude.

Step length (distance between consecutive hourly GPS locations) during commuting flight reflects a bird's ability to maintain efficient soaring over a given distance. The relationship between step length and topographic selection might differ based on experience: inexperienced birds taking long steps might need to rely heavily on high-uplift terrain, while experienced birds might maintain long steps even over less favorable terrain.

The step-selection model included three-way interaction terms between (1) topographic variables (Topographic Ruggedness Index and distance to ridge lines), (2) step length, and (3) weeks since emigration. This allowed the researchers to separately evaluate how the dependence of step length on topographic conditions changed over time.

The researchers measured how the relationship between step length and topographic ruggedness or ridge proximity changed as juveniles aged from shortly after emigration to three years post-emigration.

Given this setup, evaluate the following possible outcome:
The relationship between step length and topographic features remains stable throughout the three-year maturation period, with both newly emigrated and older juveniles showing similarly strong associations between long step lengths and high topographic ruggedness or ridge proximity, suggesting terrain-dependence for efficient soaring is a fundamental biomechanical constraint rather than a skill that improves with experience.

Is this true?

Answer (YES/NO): NO